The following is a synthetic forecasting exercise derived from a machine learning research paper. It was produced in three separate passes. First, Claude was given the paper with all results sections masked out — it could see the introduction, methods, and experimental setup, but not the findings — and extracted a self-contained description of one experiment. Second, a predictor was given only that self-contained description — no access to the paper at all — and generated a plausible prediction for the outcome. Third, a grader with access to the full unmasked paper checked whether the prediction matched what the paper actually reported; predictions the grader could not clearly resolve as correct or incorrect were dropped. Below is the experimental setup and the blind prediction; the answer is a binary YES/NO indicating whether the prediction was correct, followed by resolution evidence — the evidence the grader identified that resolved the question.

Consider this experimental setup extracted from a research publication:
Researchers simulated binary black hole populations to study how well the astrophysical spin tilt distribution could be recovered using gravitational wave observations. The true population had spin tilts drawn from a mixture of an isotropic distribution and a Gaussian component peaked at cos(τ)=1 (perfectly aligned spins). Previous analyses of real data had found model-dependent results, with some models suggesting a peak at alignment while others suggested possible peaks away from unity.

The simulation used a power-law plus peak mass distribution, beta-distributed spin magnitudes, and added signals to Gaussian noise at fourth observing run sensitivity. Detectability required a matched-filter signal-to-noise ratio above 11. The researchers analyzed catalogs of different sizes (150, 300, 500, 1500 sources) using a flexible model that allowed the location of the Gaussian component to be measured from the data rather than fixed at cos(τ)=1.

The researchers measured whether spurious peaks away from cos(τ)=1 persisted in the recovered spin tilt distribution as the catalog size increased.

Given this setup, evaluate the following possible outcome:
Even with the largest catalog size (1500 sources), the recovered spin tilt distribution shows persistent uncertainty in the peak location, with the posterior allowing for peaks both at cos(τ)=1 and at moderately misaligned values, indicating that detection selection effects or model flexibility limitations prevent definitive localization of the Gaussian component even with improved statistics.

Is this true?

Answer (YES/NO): YES